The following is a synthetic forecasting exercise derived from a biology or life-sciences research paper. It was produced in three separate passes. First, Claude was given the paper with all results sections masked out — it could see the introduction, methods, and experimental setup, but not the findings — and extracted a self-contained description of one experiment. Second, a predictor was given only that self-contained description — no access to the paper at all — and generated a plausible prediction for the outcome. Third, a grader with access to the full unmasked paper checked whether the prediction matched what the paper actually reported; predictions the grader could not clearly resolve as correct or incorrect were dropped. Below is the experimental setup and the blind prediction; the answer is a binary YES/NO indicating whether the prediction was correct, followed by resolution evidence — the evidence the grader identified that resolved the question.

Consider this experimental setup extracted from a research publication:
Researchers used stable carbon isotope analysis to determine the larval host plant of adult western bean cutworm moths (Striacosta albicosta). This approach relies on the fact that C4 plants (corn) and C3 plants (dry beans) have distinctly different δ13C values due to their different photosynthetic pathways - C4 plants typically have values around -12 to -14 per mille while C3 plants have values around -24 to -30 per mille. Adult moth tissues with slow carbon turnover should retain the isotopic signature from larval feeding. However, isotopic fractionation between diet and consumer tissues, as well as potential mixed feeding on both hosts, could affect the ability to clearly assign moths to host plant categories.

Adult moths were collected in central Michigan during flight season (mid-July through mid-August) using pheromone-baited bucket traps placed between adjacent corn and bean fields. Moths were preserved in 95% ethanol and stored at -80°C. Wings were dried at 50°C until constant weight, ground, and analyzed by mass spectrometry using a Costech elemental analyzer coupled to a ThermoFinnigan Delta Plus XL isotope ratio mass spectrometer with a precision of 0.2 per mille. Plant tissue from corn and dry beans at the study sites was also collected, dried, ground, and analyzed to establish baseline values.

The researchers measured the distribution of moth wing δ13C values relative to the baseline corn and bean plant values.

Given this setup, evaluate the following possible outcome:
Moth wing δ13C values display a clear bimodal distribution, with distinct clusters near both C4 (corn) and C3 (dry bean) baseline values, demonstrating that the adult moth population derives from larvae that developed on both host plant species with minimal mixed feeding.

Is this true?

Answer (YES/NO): NO